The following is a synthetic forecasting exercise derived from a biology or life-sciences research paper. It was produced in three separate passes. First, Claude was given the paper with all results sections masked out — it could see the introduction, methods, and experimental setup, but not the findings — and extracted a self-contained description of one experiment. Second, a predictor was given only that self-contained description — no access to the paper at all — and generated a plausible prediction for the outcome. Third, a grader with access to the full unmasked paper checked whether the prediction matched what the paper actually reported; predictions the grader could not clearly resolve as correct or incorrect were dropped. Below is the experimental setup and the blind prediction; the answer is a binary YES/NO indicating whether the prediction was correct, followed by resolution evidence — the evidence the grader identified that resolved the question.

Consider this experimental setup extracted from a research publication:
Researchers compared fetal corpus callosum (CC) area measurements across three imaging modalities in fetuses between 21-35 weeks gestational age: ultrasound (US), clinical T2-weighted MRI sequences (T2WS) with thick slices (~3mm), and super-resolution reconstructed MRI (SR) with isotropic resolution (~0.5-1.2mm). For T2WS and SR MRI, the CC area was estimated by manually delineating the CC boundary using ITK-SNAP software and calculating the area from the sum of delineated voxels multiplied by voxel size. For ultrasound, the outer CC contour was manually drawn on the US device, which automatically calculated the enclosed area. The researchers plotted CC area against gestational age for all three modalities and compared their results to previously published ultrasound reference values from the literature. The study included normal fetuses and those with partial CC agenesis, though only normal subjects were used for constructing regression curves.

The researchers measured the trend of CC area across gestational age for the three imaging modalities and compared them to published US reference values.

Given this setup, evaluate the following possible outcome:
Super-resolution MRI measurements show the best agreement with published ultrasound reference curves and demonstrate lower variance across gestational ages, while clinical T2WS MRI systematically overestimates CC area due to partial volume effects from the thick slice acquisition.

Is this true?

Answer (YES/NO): NO